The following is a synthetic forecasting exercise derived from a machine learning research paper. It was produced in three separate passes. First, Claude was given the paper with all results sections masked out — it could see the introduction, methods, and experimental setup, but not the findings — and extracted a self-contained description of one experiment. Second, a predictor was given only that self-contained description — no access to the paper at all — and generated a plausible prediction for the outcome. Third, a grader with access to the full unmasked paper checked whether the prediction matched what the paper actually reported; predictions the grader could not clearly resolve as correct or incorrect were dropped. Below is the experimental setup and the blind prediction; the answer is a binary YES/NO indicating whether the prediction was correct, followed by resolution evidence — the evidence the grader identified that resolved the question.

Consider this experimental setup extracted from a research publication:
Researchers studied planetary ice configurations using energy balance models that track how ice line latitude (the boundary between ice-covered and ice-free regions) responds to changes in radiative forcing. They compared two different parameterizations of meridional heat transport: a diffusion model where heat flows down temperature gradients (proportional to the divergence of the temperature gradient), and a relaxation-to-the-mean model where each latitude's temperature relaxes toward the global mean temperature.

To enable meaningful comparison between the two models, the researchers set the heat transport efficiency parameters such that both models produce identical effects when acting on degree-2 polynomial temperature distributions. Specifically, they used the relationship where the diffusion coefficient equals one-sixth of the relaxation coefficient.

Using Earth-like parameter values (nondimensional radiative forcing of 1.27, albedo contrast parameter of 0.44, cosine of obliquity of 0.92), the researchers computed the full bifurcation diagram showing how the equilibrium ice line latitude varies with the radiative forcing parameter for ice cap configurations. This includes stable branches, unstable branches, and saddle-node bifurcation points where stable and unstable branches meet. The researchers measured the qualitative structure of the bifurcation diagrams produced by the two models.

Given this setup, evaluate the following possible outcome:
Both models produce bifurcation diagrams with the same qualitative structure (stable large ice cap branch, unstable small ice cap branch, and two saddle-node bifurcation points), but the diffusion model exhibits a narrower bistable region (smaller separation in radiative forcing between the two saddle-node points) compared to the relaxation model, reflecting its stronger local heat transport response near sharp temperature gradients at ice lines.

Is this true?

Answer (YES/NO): NO